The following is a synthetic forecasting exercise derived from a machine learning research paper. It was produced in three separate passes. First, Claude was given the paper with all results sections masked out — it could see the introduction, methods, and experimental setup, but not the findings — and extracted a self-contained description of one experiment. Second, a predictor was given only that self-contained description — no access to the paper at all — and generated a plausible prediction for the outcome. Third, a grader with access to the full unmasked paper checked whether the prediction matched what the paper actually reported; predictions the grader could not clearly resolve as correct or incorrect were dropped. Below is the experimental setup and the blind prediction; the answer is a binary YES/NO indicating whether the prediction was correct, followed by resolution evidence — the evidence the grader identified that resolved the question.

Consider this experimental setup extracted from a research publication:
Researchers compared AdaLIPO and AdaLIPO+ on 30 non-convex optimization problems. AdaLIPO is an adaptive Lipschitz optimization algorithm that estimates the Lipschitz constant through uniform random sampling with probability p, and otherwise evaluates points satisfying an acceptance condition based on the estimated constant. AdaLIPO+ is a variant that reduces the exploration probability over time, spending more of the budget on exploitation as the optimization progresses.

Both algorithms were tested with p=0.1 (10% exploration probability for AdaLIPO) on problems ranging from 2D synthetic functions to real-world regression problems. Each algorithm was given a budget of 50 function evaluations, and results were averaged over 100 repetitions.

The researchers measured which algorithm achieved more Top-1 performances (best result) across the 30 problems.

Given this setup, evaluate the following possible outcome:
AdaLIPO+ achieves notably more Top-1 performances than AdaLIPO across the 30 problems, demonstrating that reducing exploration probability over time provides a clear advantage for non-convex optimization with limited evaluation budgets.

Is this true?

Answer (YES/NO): NO